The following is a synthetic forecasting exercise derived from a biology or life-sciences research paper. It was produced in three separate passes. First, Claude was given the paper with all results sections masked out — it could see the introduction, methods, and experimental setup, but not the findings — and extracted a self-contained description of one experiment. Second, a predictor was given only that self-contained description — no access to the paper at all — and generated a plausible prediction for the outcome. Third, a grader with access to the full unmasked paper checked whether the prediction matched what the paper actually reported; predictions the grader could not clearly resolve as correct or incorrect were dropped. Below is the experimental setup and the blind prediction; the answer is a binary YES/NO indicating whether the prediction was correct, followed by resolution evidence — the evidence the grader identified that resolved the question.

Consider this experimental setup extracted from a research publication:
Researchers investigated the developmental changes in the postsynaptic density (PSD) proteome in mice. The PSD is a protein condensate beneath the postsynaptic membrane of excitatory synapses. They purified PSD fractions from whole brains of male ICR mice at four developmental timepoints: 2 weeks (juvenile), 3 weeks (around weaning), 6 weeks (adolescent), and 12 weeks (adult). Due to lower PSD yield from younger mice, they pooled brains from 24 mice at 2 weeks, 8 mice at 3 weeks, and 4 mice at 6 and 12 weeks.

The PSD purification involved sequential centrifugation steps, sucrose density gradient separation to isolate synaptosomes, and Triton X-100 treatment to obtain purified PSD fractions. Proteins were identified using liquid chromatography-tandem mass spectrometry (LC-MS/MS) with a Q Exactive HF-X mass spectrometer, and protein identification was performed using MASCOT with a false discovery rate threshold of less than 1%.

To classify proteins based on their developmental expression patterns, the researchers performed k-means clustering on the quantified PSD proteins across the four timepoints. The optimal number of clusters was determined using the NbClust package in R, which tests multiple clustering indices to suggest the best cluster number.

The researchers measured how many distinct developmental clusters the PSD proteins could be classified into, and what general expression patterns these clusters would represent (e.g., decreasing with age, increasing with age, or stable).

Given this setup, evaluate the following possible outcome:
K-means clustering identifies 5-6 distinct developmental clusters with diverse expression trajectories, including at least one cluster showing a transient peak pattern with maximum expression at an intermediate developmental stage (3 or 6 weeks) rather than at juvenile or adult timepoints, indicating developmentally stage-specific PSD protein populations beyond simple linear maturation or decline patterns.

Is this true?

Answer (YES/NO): NO